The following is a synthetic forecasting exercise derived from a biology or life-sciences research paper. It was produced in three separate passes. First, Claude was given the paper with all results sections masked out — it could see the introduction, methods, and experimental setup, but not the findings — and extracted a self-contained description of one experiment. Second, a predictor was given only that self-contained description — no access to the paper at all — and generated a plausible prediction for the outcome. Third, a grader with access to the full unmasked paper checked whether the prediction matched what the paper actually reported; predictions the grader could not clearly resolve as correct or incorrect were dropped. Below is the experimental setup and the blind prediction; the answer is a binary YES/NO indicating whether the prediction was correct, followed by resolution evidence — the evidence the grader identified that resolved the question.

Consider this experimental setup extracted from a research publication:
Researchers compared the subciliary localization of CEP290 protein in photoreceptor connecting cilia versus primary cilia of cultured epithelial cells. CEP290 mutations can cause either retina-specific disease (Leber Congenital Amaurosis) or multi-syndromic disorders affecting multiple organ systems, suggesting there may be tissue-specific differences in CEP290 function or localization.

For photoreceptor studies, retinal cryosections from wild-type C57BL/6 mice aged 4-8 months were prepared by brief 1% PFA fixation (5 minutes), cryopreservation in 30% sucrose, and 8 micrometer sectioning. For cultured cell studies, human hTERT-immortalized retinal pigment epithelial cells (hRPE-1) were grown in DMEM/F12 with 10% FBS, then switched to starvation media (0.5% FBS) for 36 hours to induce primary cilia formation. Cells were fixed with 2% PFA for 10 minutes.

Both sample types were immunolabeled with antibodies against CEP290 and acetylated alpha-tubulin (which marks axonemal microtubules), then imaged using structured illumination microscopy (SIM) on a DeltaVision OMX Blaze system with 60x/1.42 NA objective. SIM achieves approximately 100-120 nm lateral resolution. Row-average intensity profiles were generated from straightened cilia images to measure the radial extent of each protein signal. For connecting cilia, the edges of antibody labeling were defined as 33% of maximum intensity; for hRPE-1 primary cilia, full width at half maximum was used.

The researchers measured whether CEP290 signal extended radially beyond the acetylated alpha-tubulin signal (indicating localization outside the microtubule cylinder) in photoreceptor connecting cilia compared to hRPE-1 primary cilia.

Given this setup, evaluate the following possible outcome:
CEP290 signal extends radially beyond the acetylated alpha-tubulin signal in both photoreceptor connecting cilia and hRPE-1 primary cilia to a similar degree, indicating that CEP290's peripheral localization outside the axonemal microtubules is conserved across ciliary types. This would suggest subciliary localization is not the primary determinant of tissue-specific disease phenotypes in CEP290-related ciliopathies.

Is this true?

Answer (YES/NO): NO